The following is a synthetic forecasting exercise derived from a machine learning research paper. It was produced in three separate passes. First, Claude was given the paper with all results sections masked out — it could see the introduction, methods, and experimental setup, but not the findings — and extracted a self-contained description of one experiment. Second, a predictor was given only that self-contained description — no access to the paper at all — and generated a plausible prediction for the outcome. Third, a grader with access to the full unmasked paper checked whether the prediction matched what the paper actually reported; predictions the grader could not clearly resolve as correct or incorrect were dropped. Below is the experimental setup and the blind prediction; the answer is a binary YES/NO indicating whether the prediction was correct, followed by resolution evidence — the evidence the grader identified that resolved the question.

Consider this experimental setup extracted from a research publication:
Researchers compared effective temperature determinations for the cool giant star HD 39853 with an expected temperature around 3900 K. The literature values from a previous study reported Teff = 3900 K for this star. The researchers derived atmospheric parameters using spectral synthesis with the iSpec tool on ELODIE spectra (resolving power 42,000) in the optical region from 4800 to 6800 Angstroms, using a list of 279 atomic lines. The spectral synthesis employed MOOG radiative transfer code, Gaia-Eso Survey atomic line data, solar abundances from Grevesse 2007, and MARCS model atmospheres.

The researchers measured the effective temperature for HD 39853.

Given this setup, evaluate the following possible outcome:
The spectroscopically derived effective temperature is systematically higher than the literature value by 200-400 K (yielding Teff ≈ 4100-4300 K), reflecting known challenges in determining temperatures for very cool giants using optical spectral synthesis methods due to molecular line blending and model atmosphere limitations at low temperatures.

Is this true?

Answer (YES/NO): NO